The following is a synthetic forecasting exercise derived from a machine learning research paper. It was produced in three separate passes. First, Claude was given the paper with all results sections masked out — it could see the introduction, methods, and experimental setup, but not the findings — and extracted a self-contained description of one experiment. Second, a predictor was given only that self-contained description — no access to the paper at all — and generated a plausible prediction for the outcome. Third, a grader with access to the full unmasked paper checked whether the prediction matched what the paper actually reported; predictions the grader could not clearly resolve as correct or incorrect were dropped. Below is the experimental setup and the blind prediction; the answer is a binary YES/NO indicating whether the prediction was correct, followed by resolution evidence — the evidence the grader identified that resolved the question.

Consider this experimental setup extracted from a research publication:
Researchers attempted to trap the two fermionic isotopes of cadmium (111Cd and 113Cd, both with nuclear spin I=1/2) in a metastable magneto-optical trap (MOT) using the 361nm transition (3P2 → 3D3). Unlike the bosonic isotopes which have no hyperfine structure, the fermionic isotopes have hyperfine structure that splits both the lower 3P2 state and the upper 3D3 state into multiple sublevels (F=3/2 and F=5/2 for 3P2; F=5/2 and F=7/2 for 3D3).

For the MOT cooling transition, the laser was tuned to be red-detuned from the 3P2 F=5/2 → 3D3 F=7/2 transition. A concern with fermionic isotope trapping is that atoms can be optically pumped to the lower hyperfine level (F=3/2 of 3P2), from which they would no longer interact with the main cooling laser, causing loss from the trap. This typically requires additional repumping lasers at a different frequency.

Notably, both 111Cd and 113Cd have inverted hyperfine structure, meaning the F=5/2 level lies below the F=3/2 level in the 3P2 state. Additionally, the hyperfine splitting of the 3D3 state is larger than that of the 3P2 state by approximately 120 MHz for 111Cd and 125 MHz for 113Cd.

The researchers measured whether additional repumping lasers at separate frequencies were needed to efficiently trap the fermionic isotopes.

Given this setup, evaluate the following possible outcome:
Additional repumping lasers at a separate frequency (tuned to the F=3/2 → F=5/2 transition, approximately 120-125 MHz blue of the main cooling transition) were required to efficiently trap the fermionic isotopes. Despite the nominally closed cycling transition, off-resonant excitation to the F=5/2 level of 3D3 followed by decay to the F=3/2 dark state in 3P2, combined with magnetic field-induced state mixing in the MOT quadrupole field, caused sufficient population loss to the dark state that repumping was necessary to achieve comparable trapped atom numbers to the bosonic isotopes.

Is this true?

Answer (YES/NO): NO